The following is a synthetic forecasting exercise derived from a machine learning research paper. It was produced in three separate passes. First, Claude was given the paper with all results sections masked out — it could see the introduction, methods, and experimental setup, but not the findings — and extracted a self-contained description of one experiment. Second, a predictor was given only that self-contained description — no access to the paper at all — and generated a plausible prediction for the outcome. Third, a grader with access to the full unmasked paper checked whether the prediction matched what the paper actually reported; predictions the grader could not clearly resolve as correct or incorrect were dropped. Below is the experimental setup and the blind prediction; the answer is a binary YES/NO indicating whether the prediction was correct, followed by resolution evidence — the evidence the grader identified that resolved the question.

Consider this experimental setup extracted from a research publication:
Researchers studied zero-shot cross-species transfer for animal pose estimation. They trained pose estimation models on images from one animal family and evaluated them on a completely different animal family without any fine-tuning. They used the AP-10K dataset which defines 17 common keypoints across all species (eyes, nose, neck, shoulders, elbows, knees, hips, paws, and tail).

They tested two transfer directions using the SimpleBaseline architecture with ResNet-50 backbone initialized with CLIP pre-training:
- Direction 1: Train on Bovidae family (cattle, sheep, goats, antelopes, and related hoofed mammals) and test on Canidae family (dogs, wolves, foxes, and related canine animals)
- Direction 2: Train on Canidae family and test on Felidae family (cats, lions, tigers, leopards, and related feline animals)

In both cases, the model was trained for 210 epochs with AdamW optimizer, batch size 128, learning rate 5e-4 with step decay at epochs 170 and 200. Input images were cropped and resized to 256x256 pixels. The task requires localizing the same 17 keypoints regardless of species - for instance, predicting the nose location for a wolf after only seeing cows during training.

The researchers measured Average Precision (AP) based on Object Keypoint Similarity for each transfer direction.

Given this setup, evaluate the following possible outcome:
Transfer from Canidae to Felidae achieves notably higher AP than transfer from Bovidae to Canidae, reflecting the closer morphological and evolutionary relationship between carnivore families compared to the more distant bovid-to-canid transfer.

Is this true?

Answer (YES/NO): NO